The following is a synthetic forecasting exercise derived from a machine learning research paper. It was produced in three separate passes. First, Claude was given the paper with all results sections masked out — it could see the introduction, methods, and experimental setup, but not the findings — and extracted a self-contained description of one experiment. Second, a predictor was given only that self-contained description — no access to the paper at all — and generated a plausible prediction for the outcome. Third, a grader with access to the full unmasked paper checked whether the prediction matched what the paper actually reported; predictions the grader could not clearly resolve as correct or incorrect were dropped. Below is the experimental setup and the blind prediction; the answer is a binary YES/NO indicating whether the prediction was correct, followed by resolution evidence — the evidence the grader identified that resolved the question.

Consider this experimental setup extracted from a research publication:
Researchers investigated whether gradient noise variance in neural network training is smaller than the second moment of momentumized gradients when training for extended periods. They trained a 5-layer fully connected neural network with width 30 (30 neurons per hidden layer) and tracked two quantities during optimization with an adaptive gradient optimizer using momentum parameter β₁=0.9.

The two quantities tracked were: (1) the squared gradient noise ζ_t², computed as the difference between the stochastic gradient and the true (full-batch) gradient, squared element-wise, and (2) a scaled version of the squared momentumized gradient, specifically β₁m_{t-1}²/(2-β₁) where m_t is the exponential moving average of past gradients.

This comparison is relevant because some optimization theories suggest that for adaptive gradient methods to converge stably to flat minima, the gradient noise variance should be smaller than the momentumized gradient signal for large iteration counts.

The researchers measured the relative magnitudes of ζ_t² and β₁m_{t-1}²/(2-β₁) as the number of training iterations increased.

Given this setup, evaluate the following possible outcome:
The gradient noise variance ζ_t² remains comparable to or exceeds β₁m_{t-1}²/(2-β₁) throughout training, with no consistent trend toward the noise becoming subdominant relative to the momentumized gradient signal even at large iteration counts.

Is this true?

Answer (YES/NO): NO